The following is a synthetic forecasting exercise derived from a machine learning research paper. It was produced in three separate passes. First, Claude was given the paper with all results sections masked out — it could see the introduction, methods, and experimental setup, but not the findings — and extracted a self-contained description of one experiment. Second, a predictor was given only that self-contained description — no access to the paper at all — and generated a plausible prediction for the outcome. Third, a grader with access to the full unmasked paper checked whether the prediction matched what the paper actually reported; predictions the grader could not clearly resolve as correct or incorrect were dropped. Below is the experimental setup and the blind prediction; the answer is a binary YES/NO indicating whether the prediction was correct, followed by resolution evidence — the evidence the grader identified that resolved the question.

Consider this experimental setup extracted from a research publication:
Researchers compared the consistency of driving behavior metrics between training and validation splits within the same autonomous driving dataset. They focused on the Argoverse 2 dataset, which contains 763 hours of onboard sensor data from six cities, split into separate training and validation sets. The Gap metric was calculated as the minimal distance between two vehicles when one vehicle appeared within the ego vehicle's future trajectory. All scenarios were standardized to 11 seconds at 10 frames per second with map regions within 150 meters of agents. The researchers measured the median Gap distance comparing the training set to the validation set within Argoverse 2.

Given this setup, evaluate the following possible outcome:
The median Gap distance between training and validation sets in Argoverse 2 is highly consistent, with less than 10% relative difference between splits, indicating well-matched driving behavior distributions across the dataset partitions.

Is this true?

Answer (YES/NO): NO